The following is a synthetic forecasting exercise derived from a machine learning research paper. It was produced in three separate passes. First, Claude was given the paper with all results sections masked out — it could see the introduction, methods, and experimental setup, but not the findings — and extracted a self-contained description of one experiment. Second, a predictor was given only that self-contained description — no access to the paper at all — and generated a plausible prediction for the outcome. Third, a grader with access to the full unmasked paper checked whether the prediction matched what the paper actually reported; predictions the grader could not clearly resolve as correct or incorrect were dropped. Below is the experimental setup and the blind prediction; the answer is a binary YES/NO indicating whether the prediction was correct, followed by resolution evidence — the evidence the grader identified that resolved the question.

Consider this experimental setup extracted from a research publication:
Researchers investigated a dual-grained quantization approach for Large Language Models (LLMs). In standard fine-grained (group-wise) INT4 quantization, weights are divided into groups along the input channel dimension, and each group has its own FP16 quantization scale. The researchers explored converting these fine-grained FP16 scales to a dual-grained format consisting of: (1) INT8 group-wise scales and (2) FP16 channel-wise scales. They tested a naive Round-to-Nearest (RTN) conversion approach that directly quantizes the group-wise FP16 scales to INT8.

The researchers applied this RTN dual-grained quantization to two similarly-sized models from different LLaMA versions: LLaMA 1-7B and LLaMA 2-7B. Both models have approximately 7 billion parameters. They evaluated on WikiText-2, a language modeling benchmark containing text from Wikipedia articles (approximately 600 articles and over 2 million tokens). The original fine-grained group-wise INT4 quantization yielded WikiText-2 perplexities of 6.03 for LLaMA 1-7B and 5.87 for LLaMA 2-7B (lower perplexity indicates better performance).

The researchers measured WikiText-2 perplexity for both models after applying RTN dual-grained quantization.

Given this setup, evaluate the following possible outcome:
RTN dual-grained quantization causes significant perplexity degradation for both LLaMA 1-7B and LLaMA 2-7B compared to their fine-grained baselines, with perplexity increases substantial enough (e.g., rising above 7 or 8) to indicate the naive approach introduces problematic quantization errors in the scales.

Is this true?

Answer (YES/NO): NO